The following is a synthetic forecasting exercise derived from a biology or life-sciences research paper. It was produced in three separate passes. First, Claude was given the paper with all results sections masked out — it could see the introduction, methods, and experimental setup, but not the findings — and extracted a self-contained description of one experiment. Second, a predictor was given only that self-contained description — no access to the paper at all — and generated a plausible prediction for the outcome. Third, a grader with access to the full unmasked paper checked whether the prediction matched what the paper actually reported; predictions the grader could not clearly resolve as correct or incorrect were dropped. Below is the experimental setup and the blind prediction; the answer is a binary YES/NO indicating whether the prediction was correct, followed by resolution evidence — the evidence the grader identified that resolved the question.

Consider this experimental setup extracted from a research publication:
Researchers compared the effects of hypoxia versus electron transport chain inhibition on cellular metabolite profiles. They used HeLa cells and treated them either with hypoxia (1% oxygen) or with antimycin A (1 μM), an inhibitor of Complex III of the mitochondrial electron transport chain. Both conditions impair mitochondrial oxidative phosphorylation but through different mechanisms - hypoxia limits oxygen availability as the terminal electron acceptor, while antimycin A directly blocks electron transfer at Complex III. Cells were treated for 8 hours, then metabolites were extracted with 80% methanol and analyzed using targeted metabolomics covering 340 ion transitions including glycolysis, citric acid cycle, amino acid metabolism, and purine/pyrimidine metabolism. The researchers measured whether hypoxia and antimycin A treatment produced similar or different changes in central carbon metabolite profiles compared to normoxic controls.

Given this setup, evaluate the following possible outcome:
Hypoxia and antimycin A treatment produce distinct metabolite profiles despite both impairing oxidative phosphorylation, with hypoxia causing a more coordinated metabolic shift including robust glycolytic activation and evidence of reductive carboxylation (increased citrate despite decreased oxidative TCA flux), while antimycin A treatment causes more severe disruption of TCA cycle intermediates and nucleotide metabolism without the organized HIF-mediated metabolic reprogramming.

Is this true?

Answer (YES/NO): NO